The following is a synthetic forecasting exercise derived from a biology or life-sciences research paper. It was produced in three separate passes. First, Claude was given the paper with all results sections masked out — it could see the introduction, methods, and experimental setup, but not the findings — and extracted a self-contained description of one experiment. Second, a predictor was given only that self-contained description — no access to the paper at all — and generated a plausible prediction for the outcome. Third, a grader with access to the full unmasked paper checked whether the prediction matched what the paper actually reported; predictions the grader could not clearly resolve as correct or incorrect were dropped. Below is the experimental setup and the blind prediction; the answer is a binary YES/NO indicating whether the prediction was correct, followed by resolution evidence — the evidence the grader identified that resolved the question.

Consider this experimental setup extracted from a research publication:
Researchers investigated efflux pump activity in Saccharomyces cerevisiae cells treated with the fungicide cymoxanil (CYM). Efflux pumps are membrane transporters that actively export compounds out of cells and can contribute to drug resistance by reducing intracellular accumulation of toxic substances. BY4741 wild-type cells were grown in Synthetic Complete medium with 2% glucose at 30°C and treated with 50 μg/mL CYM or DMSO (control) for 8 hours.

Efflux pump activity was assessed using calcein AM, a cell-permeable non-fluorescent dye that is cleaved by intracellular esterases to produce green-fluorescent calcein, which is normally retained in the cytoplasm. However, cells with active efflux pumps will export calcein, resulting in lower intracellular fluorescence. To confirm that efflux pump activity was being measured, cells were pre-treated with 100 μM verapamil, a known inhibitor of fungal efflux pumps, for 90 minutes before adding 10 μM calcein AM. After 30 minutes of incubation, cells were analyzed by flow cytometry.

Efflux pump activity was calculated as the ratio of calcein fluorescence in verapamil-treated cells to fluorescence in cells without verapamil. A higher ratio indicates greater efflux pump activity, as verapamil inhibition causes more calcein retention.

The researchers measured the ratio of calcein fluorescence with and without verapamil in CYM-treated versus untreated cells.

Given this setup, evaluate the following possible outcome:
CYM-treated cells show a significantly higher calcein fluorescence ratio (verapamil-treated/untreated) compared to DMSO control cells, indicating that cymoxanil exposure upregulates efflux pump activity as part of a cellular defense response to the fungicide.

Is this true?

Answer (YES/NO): NO